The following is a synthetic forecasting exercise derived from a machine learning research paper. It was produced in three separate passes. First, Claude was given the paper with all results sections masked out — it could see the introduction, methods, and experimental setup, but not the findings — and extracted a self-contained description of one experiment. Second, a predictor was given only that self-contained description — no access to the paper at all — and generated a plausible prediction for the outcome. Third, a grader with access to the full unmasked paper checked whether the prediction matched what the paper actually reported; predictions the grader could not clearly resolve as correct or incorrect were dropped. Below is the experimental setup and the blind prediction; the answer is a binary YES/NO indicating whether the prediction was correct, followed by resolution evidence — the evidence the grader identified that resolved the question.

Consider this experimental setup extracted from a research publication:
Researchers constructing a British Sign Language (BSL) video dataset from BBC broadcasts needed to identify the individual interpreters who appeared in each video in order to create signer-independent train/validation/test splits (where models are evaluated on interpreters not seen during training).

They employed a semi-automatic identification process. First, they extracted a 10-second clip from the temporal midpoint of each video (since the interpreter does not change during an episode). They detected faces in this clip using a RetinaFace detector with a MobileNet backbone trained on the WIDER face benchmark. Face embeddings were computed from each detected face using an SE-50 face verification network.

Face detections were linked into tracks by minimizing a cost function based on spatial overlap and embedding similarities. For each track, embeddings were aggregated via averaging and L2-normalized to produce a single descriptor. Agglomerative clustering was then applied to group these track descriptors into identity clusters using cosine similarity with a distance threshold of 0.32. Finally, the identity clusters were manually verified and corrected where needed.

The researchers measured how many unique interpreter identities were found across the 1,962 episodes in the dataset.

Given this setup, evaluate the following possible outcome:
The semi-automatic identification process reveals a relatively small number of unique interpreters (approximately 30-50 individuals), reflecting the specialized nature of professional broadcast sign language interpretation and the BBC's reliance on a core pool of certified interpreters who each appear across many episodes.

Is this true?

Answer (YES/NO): YES